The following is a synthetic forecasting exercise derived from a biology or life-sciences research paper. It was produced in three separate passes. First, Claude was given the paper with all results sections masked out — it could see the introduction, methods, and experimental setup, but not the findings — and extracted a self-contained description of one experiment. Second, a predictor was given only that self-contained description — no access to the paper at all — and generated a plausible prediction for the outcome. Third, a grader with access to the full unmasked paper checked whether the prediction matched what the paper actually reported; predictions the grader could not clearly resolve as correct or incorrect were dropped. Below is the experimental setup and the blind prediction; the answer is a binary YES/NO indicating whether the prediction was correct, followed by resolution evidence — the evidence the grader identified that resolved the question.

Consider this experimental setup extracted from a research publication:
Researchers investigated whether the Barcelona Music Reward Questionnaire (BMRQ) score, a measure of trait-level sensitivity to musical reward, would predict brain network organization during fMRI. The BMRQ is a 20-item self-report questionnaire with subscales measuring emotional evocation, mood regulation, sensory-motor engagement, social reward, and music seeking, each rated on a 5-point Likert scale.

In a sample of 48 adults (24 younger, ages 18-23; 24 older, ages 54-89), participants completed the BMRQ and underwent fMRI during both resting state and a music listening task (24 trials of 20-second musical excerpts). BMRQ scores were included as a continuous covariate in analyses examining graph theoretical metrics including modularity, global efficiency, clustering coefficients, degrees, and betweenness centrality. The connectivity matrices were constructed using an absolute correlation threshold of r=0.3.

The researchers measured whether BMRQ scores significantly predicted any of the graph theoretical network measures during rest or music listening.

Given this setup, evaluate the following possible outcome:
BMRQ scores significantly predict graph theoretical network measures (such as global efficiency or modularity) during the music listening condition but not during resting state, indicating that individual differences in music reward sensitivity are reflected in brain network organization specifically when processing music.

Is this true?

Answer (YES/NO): NO